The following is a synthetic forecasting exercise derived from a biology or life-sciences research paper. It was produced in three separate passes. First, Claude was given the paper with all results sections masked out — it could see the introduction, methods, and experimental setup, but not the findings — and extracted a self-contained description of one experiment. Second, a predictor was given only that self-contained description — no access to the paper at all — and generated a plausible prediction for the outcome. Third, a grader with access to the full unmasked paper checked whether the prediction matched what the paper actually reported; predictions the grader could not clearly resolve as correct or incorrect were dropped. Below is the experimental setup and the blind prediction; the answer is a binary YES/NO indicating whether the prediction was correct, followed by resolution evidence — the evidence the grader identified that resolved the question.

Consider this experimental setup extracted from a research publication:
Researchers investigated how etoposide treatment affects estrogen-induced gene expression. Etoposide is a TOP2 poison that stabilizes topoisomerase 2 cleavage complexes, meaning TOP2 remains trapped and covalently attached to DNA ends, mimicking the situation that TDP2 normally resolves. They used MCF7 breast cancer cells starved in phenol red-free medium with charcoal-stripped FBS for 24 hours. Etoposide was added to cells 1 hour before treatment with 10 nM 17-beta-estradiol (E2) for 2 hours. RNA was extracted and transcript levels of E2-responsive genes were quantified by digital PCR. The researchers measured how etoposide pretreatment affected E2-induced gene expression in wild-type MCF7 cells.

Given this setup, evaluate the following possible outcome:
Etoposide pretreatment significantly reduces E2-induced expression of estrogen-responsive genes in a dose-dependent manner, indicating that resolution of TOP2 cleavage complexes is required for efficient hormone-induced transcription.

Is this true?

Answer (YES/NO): NO